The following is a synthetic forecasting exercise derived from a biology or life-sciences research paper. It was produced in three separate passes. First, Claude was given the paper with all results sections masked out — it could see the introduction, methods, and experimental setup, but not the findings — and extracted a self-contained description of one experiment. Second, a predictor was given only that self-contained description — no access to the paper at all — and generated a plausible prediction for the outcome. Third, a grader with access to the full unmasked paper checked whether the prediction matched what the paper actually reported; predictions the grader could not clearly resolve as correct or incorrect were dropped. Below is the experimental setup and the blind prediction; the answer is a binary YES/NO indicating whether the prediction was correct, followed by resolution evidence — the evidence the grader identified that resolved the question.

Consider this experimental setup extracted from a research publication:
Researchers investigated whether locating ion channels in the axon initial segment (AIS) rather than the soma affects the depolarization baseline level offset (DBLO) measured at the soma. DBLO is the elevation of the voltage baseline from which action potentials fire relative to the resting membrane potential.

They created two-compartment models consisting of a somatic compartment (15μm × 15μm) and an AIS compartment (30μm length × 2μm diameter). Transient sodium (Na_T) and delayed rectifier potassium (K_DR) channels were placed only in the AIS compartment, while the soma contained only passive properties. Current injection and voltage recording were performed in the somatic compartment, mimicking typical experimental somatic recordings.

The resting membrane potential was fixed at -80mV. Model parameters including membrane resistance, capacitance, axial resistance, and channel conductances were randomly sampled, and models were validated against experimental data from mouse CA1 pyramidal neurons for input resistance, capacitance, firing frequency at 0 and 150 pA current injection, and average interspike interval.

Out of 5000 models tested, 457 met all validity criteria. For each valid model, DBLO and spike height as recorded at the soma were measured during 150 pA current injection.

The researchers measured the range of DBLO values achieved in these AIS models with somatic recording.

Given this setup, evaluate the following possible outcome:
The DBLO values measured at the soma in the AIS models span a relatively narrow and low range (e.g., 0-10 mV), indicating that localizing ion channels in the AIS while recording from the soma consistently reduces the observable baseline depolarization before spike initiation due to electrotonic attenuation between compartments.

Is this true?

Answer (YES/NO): NO